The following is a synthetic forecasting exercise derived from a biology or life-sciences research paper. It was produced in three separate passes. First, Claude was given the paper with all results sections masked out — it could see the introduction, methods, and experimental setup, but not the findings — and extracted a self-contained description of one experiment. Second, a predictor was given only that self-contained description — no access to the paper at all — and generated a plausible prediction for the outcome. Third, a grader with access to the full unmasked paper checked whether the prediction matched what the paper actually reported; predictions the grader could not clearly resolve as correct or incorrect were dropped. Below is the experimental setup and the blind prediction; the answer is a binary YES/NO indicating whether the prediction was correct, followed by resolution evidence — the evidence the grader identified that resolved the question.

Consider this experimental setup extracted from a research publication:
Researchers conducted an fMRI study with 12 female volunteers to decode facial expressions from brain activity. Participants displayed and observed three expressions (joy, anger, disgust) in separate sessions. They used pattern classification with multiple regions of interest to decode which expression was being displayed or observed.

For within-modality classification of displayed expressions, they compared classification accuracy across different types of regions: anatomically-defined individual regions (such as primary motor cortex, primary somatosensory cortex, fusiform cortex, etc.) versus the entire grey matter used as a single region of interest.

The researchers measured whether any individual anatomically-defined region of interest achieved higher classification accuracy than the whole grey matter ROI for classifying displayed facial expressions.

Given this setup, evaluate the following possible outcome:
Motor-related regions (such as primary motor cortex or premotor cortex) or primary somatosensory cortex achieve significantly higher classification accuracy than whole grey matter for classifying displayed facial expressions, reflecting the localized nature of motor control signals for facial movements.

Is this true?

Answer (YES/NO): NO